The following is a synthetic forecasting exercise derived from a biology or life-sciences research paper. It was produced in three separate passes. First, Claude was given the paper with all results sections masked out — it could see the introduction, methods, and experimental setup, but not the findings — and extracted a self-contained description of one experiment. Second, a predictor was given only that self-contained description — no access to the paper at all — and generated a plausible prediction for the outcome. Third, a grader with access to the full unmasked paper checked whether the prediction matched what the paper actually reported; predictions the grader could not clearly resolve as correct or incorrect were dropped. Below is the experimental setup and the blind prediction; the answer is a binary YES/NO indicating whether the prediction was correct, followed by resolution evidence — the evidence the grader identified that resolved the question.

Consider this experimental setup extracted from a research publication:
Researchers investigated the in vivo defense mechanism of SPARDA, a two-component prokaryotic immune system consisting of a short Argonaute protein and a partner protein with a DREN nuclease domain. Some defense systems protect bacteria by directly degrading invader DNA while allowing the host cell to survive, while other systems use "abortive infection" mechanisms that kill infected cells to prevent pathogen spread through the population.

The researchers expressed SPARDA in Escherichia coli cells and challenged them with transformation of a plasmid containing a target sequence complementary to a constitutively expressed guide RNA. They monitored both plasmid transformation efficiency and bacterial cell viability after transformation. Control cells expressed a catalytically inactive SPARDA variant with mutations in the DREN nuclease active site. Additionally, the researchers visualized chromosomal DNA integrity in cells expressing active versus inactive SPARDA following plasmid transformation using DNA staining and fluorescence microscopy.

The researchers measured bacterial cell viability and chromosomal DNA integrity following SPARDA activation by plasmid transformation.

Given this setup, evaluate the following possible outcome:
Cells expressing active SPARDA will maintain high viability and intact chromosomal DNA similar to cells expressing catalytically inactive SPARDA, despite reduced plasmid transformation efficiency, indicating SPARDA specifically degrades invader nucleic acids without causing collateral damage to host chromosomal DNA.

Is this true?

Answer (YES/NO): NO